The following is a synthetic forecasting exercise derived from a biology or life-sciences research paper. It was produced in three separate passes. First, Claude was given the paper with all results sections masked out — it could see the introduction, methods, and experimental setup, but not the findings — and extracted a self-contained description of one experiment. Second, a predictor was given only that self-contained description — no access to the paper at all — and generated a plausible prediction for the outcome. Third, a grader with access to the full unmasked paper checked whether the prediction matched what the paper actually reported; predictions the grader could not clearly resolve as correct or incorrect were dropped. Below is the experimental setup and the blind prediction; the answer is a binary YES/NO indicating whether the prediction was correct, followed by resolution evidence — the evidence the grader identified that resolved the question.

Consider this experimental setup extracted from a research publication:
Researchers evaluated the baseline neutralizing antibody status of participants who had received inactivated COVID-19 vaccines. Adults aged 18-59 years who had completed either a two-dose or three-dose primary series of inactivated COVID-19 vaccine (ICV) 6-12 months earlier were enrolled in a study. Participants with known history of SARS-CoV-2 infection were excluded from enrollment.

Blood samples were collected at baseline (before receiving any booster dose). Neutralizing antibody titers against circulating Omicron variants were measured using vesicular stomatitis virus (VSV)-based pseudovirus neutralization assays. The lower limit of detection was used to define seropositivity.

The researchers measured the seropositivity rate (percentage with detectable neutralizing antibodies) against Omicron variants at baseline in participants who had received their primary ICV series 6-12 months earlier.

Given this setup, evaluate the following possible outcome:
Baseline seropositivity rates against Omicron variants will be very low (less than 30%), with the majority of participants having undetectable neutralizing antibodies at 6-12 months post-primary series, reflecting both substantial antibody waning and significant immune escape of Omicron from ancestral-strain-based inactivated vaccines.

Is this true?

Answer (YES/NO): YES